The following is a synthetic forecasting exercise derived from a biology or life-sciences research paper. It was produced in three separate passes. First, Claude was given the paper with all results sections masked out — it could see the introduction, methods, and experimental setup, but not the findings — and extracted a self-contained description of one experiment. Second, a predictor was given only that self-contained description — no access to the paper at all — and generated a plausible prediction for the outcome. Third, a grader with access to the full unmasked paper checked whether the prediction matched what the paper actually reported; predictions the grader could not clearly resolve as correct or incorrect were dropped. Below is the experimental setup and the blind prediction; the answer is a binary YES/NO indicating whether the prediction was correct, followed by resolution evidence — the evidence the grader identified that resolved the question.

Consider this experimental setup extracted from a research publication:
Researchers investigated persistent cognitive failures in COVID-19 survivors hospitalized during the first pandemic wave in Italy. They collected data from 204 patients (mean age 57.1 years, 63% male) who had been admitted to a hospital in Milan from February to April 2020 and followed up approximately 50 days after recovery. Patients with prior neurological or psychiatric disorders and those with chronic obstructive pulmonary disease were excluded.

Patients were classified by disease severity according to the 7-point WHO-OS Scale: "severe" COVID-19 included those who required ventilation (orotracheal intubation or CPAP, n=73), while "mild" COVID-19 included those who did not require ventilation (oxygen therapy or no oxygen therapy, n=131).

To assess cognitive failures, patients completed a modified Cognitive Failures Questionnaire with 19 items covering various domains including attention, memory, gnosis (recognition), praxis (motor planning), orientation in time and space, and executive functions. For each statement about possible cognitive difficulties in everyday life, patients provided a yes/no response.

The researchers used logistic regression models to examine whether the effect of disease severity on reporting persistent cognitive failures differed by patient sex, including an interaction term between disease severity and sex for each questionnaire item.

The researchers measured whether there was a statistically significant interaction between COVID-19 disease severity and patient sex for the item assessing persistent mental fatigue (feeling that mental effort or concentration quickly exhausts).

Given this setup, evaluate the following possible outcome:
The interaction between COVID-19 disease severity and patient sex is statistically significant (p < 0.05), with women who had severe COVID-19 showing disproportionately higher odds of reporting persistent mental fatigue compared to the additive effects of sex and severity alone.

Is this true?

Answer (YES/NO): NO